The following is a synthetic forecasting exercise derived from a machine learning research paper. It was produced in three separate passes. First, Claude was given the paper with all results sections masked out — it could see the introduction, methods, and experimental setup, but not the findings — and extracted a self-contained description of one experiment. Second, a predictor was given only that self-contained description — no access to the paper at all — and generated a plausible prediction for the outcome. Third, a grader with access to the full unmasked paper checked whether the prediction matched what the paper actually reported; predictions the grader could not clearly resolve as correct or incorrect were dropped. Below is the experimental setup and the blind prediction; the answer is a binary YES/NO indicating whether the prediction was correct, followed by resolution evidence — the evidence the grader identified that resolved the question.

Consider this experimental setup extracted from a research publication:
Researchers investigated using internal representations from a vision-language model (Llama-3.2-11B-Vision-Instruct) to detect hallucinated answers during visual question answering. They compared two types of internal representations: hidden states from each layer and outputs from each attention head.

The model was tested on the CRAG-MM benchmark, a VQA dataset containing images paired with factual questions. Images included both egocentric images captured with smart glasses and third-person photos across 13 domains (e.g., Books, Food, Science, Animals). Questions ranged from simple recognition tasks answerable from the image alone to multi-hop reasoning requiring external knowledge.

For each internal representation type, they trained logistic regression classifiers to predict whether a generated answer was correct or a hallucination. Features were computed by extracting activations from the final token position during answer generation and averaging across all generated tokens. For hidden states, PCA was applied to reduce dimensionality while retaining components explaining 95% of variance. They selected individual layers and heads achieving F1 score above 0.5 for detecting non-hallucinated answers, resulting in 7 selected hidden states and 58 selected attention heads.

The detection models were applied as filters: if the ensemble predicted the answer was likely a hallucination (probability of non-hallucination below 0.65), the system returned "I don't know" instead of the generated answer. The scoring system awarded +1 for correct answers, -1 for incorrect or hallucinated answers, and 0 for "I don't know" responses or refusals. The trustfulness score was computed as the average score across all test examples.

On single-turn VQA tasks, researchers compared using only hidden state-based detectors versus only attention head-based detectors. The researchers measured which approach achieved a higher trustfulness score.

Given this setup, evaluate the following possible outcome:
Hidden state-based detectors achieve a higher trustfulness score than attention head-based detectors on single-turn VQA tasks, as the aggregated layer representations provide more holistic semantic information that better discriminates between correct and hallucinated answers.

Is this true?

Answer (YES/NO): NO